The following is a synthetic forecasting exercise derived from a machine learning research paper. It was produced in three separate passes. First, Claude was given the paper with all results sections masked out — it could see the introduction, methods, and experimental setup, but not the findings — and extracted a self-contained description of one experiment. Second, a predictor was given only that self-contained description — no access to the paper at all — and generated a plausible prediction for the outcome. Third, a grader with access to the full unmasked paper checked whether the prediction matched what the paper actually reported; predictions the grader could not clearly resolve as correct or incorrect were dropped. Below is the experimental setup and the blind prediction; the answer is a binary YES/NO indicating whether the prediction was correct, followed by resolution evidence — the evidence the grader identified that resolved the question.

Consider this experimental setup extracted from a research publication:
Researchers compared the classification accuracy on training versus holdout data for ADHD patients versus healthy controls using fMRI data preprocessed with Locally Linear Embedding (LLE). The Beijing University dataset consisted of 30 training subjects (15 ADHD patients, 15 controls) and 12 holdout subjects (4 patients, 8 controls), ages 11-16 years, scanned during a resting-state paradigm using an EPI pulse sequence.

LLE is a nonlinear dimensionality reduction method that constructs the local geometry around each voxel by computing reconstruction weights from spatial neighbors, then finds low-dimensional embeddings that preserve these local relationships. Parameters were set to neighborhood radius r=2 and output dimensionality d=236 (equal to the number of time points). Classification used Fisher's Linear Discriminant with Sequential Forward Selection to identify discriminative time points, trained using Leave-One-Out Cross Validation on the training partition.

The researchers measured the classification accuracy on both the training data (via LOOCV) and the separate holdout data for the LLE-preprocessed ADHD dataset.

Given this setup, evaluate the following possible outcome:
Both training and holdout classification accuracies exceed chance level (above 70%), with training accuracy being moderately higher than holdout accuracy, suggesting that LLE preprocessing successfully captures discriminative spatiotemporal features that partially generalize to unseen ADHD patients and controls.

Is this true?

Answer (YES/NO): YES